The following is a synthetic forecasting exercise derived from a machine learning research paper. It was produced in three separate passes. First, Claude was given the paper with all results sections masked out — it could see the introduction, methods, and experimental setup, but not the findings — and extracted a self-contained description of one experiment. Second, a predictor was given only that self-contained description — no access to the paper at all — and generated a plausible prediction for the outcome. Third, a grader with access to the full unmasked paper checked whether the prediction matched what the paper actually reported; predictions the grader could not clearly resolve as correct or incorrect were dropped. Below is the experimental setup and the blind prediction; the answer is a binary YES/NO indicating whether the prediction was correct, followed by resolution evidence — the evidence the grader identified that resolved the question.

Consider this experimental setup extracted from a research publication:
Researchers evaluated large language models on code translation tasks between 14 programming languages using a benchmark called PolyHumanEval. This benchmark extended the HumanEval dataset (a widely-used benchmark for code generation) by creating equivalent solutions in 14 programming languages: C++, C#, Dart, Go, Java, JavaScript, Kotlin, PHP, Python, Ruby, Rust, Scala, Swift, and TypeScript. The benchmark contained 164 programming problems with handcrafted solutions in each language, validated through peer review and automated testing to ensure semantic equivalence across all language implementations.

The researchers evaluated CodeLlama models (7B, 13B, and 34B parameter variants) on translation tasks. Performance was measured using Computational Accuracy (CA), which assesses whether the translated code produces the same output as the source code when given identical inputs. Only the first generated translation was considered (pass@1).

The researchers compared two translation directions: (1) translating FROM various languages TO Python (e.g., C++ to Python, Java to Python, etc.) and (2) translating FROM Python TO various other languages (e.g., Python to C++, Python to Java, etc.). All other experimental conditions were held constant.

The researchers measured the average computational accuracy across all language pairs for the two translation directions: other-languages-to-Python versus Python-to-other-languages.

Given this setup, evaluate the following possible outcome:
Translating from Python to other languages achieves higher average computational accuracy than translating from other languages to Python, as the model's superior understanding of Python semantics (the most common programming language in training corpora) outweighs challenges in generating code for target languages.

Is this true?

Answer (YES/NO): NO